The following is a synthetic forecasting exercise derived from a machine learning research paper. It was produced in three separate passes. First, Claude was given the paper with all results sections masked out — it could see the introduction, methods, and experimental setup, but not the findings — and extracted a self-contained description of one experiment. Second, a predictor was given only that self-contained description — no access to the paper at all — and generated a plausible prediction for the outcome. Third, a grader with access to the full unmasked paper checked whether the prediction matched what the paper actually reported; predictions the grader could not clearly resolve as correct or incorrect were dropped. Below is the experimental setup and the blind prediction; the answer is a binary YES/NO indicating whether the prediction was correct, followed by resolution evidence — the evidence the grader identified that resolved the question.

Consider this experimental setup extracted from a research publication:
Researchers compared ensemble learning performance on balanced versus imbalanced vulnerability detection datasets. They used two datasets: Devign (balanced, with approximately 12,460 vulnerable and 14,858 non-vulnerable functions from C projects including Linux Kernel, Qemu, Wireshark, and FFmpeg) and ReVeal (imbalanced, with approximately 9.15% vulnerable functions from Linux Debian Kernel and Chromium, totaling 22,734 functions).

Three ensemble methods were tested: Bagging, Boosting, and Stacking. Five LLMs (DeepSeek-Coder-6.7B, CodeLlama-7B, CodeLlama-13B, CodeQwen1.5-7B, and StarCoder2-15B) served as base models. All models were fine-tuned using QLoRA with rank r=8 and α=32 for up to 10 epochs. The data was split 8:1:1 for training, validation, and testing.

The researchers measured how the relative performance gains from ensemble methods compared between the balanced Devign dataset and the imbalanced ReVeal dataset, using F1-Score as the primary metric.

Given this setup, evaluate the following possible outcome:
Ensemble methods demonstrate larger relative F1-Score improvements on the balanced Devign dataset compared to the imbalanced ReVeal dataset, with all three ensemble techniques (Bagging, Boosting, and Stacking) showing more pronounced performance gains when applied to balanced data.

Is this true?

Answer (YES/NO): NO